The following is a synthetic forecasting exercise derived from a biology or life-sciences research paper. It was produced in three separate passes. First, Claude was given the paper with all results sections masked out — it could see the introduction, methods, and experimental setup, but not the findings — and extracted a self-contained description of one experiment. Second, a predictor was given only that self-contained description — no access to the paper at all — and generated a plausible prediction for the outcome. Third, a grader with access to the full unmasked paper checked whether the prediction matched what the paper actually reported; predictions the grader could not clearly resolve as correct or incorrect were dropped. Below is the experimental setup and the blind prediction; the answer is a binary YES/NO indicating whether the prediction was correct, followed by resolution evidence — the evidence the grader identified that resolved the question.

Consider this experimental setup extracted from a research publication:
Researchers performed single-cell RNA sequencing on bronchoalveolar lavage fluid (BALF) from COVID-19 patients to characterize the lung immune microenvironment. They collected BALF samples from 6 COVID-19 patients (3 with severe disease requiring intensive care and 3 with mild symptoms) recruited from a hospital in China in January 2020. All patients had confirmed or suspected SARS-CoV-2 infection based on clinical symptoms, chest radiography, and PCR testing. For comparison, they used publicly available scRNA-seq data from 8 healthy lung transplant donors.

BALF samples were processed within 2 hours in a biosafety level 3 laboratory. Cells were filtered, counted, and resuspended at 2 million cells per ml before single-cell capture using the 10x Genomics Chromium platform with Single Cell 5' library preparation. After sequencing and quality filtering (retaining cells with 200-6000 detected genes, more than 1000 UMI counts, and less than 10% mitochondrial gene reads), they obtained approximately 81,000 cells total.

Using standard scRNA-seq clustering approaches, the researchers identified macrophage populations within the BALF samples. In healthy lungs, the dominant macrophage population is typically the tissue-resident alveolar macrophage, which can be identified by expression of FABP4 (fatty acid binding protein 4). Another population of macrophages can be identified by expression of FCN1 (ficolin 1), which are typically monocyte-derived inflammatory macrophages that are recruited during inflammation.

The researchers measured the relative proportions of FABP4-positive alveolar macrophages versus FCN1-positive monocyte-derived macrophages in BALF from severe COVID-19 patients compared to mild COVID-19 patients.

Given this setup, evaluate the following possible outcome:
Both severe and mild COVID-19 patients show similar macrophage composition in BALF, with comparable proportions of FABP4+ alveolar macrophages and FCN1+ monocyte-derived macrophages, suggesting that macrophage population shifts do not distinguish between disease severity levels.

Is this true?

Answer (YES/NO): NO